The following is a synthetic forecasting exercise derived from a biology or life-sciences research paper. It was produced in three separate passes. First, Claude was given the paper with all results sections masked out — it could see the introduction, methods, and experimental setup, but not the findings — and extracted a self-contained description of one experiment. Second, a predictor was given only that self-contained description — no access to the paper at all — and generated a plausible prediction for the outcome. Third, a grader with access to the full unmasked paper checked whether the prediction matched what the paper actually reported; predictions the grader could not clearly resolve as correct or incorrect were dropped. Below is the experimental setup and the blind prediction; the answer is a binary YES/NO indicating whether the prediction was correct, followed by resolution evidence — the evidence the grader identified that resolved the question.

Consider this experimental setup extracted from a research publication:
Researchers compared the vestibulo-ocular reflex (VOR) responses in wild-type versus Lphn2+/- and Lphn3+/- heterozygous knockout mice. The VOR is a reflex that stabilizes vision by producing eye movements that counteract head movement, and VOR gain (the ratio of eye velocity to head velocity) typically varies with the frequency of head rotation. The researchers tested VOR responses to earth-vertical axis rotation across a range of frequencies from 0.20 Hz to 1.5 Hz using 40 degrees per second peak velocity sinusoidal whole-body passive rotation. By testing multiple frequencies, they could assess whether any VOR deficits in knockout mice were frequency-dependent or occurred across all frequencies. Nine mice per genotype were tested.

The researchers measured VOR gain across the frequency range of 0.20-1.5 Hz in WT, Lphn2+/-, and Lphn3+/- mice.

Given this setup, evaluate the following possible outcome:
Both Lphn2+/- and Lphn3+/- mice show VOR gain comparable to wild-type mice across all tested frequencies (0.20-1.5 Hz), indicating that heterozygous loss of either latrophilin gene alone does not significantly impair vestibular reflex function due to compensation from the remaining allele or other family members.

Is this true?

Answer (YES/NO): NO